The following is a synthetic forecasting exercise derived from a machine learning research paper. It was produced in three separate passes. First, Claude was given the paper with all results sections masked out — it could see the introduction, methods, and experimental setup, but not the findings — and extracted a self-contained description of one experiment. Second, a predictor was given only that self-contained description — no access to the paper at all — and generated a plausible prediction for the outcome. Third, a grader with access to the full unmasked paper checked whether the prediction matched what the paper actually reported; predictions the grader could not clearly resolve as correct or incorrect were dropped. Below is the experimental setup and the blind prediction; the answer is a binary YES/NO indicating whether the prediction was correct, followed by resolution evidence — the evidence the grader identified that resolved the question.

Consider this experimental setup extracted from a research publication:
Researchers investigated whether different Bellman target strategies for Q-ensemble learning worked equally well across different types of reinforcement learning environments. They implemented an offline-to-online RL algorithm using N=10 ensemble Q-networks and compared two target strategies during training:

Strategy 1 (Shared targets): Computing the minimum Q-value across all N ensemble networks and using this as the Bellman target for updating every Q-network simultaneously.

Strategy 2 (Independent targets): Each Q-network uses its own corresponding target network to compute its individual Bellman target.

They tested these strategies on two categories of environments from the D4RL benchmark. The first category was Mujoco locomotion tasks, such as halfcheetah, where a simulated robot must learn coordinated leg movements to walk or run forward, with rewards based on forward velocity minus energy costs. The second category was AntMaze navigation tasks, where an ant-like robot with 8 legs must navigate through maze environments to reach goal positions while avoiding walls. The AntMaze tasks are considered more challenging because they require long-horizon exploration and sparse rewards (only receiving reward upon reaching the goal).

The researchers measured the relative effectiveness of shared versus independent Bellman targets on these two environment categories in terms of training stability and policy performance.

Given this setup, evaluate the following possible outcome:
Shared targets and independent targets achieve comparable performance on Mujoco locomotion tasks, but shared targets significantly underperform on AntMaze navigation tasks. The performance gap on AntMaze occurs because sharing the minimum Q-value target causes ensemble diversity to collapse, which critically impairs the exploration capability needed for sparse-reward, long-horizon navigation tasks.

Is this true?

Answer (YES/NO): NO